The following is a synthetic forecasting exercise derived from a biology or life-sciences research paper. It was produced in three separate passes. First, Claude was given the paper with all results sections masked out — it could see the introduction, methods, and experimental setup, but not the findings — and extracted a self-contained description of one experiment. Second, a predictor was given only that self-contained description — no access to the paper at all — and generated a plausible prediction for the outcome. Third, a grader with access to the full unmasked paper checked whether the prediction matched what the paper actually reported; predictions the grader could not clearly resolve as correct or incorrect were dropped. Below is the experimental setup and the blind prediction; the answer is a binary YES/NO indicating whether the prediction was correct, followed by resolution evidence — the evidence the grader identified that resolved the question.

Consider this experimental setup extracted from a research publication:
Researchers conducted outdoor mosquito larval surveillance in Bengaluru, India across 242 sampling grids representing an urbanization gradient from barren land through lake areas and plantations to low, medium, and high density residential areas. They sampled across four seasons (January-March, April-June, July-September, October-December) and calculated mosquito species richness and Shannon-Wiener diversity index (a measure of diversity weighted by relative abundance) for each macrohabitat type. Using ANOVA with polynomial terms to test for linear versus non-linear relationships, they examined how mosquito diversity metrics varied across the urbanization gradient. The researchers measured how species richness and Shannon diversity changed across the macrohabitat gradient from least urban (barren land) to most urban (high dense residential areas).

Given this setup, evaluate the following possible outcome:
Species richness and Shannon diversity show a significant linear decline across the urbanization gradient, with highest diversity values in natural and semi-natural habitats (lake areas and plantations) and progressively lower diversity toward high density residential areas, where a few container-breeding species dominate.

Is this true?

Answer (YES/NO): NO